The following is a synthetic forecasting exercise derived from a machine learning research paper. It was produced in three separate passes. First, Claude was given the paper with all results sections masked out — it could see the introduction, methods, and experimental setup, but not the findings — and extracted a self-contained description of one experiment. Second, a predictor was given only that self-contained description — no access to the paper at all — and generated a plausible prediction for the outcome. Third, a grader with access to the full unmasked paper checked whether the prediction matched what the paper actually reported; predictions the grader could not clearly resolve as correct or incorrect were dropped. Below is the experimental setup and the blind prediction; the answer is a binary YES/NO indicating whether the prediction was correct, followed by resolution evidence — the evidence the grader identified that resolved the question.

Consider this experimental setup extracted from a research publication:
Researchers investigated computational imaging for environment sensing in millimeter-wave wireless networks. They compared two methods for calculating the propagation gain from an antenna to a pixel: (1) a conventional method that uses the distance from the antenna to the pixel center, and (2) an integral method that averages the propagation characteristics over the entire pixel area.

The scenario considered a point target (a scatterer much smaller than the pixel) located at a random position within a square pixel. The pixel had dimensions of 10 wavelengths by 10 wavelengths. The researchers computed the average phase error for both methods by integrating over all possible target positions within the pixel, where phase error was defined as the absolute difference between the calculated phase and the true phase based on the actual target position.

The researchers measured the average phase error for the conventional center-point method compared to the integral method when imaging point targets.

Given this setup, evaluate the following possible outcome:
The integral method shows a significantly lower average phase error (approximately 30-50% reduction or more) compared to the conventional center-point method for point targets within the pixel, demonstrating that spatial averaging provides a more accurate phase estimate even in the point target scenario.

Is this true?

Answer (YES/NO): NO